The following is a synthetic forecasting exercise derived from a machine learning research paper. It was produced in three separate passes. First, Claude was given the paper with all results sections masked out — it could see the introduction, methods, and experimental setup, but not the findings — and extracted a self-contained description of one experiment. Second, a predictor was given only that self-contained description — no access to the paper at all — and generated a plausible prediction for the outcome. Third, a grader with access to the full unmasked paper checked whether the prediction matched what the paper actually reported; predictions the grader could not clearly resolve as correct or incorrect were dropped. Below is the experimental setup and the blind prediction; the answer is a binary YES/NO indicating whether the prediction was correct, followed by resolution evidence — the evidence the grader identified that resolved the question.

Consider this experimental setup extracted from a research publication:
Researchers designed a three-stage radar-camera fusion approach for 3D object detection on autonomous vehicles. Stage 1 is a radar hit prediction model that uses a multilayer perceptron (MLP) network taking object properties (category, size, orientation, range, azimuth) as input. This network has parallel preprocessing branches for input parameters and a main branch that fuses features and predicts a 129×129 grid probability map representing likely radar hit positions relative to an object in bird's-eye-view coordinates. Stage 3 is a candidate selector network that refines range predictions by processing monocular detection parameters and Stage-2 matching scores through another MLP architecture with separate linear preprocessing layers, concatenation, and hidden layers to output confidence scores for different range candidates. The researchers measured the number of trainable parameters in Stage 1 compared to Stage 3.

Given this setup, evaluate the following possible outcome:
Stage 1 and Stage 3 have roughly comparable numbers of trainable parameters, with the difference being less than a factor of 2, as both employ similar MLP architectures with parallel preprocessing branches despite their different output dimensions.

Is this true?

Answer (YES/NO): NO